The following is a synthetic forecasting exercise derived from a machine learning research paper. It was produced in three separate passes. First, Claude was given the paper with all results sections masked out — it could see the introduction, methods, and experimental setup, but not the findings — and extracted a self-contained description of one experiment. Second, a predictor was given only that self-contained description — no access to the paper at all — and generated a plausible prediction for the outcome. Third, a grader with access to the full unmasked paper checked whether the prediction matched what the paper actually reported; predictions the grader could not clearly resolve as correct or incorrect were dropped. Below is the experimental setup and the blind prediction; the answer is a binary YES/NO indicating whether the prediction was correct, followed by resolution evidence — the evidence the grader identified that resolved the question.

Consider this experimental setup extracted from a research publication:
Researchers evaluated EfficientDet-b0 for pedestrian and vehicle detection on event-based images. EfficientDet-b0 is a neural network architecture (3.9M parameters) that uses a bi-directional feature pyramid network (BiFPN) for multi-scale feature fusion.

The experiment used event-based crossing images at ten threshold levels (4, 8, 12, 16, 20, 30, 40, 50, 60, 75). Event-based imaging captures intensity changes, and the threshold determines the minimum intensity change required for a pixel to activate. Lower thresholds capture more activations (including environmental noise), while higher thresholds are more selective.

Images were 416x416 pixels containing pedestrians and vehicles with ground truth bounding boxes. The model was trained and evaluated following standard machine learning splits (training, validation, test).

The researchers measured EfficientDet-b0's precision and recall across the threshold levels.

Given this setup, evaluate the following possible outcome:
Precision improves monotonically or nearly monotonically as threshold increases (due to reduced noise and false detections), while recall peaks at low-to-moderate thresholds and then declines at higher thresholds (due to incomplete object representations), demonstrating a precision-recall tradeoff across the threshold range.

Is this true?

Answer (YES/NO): NO